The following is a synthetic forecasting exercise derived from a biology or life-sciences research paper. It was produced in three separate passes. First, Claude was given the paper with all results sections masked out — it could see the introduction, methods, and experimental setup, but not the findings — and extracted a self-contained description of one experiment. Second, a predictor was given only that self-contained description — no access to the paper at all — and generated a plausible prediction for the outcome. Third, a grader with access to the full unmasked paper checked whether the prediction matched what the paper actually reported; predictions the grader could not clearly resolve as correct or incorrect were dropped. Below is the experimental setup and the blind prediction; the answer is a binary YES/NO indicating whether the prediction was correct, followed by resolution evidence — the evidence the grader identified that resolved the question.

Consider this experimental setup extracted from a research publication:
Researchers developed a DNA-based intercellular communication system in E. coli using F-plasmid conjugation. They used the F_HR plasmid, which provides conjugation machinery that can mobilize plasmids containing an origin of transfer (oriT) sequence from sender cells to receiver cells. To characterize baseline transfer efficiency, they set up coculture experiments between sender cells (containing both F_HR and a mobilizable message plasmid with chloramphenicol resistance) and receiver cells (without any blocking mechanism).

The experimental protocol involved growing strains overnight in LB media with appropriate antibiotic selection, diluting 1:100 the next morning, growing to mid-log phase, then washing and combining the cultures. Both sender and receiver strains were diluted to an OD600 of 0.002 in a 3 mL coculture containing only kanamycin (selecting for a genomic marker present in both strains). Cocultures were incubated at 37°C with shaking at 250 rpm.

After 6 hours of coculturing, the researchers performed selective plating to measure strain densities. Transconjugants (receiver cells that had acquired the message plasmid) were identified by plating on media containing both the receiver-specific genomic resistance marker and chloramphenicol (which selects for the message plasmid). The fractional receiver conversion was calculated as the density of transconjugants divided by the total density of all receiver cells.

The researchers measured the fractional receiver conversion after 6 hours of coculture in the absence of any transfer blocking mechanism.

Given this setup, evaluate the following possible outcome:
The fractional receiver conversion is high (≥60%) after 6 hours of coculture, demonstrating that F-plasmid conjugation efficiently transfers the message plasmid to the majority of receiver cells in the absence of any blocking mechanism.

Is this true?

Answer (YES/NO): NO